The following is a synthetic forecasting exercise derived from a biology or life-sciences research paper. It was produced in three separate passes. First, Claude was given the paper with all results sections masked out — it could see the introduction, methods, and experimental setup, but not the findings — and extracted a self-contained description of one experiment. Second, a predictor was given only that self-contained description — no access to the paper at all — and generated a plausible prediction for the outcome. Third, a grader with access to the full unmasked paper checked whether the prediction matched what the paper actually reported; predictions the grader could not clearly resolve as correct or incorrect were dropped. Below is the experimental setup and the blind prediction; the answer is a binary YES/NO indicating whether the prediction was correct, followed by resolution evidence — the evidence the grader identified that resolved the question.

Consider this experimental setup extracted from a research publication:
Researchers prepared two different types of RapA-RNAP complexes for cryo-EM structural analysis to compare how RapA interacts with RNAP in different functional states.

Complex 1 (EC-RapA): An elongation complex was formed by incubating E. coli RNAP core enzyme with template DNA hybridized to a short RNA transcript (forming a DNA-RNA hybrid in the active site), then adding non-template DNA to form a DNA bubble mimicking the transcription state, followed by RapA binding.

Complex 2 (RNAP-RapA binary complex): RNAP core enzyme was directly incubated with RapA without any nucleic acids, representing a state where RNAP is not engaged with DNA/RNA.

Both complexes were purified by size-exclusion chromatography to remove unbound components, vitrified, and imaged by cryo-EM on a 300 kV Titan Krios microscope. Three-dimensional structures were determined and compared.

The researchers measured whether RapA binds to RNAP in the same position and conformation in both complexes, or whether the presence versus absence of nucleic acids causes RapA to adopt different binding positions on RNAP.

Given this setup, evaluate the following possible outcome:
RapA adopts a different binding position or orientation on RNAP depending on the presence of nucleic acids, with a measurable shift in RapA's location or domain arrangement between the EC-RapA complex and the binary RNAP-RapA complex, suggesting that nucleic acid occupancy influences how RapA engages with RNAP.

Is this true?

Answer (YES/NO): NO